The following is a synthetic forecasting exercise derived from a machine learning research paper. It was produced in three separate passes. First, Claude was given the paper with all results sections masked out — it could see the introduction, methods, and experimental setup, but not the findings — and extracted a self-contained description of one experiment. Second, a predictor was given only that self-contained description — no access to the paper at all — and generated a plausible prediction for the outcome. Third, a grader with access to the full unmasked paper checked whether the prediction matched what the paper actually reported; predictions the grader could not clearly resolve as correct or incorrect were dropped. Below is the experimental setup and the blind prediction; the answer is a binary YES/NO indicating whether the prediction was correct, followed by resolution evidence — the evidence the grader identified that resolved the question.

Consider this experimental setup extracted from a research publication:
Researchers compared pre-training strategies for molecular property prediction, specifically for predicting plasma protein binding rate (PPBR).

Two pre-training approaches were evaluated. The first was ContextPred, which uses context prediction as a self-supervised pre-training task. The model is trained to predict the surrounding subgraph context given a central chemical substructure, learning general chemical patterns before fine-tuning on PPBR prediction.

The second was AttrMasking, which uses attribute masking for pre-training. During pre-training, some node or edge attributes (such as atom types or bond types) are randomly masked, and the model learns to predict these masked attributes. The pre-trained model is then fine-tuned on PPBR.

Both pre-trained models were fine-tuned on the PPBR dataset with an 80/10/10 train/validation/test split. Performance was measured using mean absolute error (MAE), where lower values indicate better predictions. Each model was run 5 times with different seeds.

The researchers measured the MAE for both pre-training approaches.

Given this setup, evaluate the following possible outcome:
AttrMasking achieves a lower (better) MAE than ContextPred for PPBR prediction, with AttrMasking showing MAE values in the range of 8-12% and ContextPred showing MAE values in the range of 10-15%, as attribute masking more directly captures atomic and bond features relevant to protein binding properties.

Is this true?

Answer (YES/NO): NO